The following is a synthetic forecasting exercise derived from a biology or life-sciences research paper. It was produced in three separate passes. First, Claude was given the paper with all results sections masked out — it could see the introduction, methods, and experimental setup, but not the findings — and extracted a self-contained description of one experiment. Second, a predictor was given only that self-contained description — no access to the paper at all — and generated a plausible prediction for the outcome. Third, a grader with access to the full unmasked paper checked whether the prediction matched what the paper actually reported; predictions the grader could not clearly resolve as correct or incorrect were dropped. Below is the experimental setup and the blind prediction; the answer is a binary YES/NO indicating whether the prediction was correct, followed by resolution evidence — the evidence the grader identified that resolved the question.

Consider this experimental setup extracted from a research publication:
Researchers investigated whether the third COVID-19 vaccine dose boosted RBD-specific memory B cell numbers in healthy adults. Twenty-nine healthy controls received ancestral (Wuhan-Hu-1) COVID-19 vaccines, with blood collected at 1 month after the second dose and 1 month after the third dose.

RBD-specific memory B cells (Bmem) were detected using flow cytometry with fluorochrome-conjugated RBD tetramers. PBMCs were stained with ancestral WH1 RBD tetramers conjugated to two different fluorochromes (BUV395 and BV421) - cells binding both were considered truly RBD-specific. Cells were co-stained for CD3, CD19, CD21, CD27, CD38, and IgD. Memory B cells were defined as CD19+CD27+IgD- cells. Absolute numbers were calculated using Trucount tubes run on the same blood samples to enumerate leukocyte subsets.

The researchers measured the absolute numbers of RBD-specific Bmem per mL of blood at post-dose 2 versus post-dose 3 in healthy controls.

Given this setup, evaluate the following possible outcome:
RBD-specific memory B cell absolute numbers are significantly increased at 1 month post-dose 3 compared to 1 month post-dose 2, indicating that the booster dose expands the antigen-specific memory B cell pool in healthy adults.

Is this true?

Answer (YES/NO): YES